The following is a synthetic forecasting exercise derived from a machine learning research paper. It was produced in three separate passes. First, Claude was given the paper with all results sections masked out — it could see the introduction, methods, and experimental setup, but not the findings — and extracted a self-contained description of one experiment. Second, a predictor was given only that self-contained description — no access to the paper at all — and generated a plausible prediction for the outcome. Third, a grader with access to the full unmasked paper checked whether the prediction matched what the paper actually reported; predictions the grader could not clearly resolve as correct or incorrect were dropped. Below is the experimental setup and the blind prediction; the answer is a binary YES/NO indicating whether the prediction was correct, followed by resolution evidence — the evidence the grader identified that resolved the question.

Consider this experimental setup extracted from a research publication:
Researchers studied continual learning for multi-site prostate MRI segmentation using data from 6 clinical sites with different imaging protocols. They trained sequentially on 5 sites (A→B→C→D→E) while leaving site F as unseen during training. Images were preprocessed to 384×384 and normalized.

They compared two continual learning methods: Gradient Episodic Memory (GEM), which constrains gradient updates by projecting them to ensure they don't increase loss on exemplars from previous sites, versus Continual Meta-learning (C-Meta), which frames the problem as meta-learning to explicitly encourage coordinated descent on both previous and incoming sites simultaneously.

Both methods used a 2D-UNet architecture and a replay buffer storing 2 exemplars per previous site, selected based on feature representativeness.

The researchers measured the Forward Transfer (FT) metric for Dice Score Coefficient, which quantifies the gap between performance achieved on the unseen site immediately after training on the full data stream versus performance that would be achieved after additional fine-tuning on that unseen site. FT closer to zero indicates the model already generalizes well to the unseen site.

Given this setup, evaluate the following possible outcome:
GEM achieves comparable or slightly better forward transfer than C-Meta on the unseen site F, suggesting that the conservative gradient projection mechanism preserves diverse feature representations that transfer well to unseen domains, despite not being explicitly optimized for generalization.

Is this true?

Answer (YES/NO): NO